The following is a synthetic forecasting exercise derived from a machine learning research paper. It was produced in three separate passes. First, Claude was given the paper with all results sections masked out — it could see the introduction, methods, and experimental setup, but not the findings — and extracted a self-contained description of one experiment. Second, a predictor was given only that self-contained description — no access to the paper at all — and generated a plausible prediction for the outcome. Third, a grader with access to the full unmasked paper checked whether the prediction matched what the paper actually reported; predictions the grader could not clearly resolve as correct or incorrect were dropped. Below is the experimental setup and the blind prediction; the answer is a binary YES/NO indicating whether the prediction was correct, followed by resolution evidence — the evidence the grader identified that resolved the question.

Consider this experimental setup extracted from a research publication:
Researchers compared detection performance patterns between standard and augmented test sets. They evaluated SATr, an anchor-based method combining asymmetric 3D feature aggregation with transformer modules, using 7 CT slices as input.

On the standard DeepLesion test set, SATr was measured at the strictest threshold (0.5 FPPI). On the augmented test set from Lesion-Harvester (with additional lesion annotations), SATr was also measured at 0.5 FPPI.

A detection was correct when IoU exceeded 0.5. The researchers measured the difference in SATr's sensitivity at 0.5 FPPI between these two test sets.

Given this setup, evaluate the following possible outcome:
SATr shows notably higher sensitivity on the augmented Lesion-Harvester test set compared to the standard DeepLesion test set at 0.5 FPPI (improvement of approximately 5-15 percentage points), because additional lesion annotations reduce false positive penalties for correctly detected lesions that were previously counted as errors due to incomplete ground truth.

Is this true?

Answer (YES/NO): YES